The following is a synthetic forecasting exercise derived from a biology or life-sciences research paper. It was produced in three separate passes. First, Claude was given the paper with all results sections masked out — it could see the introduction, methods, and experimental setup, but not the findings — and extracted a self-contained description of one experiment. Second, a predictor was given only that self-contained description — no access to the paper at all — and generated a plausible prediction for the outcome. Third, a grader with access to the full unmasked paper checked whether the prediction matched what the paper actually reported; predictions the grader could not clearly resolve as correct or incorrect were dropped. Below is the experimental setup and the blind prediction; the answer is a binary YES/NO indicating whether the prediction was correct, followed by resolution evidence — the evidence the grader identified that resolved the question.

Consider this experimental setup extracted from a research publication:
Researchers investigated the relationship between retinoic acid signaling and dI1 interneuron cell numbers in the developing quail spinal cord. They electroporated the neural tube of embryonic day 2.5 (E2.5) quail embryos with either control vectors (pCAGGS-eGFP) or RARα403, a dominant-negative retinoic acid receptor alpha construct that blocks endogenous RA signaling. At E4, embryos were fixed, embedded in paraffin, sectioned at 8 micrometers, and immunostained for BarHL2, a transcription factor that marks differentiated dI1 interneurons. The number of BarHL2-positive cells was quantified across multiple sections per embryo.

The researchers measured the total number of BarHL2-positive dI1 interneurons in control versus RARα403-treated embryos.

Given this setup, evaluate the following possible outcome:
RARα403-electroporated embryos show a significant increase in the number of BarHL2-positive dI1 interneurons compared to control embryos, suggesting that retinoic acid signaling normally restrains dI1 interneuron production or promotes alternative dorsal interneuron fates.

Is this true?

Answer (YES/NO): YES